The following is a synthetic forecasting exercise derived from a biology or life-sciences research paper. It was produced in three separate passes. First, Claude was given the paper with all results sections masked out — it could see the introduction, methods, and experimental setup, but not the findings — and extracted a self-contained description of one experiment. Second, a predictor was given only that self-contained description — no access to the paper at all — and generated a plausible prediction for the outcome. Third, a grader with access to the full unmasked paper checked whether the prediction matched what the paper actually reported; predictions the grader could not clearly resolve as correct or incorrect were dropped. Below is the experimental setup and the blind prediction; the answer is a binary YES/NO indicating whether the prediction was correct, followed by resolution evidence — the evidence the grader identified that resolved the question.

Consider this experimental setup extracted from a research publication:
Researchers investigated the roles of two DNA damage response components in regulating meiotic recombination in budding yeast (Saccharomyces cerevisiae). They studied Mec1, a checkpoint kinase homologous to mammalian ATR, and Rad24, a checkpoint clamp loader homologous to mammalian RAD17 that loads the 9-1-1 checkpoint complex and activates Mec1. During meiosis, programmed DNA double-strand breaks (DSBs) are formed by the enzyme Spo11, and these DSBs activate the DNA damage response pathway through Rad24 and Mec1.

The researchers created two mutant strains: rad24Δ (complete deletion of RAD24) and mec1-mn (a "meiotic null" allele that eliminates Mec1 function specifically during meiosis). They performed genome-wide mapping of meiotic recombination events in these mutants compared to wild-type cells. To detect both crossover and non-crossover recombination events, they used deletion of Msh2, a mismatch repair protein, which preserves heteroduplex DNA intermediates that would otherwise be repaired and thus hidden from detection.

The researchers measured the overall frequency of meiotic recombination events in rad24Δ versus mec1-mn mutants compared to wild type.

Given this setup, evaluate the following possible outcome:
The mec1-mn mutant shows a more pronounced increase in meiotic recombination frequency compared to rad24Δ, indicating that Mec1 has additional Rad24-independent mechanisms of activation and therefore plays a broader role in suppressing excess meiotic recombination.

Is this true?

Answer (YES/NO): NO